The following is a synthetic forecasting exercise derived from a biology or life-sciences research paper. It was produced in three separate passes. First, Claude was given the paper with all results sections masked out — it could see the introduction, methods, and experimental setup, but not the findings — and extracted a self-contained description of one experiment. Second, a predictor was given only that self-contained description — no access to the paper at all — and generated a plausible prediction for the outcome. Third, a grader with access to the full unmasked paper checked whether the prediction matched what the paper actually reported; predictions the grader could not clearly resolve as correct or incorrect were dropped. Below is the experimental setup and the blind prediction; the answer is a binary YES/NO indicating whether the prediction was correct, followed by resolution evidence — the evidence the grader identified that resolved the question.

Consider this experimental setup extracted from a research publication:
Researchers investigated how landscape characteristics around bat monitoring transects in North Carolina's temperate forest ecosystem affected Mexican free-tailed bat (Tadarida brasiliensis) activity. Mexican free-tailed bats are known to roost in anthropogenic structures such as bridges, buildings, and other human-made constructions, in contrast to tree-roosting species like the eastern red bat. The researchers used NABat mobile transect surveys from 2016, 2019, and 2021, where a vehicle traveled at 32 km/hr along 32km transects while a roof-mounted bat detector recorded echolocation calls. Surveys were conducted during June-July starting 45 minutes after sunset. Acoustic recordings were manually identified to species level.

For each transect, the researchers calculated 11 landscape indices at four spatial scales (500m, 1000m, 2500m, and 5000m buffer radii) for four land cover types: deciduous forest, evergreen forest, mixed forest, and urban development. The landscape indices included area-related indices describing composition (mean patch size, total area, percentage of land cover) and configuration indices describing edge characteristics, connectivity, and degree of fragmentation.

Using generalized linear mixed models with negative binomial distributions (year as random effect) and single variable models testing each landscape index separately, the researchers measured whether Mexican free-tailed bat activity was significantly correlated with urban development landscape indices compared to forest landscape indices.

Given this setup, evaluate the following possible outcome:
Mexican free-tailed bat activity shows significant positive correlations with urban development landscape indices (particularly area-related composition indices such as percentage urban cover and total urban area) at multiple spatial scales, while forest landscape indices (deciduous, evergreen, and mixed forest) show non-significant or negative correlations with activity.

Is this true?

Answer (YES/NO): NO